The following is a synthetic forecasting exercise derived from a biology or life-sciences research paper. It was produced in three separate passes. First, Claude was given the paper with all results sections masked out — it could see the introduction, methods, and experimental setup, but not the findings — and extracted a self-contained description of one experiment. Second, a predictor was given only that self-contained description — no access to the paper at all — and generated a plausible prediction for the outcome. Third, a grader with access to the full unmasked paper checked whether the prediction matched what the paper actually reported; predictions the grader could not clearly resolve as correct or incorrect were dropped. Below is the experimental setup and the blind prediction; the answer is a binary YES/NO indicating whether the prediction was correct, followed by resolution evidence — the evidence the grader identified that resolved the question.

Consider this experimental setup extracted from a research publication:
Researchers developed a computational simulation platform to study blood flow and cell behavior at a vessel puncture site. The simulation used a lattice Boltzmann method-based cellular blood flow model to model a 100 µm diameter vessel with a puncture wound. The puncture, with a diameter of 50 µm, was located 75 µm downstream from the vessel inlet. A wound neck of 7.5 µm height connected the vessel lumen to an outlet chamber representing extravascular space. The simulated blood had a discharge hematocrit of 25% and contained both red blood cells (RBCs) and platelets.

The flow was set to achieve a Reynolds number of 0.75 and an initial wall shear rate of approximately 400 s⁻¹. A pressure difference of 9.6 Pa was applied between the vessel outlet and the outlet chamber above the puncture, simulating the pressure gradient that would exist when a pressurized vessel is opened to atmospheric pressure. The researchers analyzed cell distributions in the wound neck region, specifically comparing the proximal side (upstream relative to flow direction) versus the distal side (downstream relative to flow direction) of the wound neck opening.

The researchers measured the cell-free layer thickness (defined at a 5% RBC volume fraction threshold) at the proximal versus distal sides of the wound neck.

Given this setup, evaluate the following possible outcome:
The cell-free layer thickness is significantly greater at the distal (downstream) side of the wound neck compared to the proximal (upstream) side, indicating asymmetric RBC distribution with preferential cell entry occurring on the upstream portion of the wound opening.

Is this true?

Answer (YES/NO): NO